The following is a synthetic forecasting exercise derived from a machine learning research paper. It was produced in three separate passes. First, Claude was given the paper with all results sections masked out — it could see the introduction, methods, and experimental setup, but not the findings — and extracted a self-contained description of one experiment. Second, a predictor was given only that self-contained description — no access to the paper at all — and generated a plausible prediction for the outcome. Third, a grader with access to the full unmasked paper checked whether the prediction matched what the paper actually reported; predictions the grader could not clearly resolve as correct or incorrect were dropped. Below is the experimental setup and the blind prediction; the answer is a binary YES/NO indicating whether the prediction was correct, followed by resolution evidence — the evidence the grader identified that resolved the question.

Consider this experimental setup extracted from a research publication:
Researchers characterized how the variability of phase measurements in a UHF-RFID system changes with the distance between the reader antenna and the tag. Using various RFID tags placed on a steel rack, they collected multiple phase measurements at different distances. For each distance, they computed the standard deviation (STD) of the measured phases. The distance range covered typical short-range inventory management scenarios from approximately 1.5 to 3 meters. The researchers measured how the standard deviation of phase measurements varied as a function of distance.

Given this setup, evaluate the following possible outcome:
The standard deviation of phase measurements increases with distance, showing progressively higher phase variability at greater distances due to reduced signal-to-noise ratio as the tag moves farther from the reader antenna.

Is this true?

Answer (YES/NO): YES